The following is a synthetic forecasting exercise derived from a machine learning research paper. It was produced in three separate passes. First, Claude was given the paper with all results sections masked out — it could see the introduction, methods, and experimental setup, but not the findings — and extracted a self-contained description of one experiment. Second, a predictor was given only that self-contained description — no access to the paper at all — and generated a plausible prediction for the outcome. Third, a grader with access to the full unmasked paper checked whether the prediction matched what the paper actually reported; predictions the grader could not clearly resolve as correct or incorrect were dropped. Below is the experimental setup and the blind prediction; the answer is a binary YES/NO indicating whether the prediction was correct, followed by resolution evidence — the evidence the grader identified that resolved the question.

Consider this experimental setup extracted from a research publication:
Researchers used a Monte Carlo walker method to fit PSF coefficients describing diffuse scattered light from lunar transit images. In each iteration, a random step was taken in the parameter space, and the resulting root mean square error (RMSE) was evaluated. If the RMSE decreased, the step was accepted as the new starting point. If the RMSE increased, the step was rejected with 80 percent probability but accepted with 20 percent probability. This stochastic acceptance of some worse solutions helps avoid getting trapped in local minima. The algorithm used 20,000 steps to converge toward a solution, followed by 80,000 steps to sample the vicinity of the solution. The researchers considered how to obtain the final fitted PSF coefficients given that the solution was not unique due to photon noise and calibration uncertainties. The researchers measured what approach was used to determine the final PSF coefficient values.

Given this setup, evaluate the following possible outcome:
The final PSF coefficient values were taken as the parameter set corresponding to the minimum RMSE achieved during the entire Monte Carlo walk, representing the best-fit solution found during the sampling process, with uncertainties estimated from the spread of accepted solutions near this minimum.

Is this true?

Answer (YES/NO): NO